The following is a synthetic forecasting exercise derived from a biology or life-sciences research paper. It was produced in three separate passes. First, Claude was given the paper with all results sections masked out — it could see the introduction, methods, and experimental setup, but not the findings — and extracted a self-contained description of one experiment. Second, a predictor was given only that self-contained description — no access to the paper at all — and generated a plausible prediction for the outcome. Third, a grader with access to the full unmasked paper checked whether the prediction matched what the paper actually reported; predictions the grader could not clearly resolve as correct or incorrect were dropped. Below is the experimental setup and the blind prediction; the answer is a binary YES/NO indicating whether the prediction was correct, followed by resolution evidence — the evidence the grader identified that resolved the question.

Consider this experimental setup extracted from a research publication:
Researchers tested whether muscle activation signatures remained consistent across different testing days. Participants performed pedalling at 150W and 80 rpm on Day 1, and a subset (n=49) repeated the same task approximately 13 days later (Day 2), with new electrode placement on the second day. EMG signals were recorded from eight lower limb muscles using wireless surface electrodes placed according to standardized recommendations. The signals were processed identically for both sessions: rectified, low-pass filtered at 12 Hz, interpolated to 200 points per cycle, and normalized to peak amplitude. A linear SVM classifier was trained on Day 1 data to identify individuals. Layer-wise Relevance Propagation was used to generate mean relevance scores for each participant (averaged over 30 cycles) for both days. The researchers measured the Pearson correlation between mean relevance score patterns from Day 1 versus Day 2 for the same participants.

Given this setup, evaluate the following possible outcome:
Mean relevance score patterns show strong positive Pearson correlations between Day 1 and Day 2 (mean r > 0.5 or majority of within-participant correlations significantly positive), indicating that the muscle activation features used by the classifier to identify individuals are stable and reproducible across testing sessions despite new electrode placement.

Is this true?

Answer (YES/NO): YES